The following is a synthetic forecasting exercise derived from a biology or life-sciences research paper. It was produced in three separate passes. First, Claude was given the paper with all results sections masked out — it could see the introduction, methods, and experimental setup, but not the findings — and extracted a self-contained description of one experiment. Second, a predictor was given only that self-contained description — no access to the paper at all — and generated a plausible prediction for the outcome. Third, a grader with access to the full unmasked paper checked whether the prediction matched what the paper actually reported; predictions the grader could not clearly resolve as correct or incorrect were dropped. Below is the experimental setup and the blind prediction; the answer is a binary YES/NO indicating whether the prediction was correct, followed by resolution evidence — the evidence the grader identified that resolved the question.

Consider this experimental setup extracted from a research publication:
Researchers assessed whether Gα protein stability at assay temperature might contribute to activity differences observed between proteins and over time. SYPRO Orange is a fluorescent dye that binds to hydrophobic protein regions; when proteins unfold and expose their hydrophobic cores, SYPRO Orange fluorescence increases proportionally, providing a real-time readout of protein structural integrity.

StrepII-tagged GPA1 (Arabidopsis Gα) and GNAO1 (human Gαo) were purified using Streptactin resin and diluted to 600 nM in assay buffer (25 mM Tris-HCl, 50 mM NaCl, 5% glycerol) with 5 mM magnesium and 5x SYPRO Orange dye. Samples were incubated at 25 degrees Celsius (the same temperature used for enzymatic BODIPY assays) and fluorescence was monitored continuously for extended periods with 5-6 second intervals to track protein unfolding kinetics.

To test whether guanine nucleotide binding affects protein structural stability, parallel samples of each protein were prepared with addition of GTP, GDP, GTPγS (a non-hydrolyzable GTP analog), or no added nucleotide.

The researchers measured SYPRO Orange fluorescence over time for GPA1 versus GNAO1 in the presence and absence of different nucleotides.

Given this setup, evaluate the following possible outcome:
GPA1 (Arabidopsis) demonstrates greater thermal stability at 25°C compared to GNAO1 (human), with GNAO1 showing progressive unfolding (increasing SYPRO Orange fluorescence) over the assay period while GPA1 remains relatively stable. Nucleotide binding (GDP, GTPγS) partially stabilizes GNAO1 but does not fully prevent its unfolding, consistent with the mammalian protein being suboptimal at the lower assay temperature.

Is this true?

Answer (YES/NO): NO